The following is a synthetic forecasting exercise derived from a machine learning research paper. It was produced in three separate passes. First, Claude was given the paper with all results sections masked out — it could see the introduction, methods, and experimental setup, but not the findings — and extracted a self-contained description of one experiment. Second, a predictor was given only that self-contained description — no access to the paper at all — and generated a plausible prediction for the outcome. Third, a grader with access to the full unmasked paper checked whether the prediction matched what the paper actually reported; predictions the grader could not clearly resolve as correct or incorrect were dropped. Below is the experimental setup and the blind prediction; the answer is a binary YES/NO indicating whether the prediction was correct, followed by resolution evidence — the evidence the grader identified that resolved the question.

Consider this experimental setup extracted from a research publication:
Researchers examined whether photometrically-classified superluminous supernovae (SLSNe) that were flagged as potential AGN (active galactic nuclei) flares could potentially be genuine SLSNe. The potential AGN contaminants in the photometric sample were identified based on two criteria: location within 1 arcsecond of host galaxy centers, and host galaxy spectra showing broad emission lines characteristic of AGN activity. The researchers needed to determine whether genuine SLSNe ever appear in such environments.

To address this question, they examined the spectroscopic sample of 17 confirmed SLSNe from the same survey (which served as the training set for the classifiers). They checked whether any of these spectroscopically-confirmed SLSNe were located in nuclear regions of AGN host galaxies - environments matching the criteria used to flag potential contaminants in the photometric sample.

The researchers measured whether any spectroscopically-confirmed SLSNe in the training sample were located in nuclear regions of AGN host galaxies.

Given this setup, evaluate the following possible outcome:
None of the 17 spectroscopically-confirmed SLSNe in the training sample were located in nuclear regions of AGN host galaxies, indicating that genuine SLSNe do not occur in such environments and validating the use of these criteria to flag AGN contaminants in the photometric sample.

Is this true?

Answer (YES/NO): YES